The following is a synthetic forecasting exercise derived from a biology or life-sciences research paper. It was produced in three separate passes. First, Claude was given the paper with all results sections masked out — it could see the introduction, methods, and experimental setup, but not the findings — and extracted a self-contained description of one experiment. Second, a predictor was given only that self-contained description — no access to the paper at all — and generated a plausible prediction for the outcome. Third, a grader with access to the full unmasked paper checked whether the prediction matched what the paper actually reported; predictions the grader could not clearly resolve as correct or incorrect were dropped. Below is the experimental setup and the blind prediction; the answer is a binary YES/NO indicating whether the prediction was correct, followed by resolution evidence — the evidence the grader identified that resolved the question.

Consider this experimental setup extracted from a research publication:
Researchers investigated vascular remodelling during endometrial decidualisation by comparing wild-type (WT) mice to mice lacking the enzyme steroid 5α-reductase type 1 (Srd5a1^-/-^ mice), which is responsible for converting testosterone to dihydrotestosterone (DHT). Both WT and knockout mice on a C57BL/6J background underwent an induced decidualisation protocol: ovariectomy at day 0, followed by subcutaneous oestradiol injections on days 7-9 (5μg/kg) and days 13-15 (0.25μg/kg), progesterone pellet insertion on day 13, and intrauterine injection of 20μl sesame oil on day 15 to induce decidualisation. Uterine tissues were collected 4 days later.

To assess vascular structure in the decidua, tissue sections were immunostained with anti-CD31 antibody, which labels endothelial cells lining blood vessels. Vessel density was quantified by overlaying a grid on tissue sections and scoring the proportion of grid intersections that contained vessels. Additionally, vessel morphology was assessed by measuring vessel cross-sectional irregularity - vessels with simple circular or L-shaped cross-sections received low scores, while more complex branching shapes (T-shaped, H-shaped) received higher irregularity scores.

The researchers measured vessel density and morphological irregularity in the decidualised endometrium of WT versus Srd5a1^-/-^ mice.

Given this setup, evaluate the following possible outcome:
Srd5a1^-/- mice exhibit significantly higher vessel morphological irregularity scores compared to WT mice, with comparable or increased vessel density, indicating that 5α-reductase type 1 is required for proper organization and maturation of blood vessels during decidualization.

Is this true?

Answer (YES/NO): NO